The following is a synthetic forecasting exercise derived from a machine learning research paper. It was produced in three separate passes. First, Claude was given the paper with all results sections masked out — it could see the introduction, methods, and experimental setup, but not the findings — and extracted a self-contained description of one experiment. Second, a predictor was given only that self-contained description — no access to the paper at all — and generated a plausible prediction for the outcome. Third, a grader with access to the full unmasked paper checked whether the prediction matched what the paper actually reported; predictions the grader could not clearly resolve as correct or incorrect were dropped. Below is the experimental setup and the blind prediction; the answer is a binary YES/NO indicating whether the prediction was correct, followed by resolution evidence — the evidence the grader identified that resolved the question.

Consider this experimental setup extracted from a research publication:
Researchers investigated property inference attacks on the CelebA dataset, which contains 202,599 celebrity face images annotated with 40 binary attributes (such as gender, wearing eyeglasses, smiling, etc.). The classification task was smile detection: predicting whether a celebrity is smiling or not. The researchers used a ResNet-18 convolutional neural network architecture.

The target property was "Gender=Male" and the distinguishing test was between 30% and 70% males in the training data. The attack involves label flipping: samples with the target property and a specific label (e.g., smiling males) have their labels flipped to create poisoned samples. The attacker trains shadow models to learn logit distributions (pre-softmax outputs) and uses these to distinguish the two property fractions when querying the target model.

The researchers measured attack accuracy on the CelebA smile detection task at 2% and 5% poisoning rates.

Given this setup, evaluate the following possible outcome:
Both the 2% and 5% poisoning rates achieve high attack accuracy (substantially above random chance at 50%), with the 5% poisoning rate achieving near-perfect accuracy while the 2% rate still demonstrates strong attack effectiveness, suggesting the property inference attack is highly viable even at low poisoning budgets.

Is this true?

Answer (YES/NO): YES